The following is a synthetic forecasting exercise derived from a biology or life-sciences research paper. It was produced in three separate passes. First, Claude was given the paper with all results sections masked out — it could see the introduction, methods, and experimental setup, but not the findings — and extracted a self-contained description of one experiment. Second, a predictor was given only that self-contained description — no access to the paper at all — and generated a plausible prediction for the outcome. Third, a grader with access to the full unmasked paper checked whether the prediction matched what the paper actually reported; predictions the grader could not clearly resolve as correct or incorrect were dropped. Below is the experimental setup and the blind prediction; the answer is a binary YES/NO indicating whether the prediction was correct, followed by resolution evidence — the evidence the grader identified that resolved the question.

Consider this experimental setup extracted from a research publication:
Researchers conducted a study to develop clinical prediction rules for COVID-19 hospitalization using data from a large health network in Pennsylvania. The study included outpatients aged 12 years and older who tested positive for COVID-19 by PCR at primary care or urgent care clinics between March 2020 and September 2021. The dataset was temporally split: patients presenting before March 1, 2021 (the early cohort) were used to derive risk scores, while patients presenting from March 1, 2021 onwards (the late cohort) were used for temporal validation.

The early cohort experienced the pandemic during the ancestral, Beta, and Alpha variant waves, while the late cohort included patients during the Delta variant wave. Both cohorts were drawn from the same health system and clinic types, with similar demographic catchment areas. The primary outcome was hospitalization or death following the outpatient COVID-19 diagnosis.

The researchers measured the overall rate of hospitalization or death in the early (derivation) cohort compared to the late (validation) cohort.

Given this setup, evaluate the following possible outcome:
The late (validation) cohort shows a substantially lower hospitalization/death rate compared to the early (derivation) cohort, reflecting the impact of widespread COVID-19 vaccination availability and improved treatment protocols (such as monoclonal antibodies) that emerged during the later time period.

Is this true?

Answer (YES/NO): YES